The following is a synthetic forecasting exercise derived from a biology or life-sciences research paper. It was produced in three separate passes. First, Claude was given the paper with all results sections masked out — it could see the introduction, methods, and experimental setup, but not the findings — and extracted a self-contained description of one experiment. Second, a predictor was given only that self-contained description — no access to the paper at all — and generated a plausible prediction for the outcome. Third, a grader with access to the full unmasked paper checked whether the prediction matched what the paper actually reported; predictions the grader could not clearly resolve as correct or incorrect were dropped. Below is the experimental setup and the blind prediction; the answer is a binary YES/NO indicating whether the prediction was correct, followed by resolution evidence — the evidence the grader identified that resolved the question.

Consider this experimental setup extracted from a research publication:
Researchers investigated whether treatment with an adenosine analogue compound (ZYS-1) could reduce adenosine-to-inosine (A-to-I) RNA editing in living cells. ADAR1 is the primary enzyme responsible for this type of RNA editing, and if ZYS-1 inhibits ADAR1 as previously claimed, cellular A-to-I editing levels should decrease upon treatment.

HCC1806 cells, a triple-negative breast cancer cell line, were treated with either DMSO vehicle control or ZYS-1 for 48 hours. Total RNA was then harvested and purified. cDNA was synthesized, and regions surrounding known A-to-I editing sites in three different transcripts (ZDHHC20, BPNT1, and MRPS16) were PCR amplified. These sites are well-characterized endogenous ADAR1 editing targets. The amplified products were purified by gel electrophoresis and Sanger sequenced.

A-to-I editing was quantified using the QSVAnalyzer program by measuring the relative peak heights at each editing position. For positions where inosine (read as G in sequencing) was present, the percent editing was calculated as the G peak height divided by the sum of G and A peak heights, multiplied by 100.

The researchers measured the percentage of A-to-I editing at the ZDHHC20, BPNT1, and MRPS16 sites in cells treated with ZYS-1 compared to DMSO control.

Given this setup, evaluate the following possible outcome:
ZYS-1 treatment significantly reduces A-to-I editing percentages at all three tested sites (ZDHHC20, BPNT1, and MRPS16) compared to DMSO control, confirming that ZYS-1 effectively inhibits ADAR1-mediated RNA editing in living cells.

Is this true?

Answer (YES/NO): NO